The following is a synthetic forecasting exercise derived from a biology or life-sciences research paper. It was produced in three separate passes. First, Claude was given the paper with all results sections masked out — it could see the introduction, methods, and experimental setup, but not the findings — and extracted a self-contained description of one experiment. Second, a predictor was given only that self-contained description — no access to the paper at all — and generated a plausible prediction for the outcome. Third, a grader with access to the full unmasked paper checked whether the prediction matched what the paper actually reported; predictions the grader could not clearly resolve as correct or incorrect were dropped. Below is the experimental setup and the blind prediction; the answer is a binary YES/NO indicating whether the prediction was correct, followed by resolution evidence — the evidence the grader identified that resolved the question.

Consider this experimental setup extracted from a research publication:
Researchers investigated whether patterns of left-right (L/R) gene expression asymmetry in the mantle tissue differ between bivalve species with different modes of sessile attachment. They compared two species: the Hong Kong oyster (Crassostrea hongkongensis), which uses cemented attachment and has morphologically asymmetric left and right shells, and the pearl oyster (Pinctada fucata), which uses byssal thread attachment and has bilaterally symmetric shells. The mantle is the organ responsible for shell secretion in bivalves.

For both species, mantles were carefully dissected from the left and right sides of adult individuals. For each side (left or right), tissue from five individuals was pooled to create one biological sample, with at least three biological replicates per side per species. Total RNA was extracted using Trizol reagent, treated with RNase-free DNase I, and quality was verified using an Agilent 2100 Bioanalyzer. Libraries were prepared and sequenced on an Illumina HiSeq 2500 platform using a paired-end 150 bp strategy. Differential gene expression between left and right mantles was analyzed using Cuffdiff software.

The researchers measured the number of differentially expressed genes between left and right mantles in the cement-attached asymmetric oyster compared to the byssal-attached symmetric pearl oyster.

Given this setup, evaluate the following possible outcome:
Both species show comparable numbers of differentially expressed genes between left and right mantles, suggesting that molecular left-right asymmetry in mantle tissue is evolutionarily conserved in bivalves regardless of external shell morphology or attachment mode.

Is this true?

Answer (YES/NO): NO